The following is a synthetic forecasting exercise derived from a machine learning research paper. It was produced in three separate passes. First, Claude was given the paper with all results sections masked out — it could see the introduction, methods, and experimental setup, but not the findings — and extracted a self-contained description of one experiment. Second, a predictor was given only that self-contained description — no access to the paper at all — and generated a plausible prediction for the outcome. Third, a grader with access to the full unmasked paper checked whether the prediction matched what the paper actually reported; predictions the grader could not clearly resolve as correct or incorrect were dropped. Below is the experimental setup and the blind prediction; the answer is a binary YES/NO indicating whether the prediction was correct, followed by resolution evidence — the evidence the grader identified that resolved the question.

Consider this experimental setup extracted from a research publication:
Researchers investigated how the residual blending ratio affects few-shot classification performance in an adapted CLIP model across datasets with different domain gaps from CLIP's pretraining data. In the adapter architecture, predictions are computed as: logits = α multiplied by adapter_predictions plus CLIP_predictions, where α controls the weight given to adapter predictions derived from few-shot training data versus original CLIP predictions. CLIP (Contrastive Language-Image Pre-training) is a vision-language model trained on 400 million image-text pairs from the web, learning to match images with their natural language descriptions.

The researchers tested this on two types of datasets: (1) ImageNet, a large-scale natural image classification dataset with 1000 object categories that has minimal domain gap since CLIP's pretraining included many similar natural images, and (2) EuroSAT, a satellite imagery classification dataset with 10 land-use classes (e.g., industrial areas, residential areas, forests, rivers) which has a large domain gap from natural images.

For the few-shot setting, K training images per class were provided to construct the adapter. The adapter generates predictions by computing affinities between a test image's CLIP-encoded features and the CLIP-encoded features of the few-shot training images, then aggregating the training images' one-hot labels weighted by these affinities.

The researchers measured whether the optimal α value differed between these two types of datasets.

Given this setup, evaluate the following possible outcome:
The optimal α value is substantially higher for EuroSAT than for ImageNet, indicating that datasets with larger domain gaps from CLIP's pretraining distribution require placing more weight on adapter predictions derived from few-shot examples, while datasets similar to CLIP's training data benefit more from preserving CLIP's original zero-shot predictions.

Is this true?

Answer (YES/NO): YES